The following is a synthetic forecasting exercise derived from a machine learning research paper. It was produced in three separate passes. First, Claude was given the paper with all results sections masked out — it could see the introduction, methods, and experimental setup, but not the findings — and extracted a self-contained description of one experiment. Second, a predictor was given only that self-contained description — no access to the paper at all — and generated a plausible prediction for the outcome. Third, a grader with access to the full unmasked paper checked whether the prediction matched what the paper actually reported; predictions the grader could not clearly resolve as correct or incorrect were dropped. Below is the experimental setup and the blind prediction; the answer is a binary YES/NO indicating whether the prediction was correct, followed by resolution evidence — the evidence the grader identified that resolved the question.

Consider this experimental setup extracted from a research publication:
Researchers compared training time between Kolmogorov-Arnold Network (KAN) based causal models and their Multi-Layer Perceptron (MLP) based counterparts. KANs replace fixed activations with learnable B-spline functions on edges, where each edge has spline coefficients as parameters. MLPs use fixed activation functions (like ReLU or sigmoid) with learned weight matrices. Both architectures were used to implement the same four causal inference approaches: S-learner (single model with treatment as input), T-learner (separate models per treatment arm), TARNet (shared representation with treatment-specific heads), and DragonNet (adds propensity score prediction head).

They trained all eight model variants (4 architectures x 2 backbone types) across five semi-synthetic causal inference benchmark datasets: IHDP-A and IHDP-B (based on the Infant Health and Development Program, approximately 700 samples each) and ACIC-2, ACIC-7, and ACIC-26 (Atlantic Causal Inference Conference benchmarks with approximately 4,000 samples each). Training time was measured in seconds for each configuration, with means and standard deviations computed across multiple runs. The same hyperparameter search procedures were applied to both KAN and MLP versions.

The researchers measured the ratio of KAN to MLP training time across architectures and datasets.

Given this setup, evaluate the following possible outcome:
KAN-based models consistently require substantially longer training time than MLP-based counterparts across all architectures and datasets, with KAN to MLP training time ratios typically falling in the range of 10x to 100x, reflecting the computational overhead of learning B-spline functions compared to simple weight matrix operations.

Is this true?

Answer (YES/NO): NO